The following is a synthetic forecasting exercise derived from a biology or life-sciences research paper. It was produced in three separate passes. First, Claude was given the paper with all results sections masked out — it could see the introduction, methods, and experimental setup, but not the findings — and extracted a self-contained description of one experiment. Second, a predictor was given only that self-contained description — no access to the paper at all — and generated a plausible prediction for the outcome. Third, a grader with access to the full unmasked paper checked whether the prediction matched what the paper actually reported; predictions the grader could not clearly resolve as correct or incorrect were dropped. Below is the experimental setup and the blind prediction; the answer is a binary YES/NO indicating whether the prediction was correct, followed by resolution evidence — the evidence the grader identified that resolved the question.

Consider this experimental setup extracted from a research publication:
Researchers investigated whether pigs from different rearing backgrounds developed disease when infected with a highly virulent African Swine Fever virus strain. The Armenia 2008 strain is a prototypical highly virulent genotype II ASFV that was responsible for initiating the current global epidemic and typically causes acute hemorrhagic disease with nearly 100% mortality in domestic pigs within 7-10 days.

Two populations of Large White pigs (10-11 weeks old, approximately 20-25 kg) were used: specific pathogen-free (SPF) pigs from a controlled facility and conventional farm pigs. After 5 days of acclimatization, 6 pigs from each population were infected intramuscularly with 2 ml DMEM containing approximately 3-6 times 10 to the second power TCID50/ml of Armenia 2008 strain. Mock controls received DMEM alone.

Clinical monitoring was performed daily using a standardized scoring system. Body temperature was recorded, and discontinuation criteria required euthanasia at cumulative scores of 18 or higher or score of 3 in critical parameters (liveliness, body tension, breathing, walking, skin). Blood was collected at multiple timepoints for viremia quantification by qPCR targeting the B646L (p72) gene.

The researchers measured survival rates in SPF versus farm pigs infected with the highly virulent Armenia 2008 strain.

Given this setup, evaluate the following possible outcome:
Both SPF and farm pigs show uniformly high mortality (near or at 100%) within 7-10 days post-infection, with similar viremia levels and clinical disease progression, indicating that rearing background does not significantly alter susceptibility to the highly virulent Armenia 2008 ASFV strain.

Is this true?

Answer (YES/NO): NO